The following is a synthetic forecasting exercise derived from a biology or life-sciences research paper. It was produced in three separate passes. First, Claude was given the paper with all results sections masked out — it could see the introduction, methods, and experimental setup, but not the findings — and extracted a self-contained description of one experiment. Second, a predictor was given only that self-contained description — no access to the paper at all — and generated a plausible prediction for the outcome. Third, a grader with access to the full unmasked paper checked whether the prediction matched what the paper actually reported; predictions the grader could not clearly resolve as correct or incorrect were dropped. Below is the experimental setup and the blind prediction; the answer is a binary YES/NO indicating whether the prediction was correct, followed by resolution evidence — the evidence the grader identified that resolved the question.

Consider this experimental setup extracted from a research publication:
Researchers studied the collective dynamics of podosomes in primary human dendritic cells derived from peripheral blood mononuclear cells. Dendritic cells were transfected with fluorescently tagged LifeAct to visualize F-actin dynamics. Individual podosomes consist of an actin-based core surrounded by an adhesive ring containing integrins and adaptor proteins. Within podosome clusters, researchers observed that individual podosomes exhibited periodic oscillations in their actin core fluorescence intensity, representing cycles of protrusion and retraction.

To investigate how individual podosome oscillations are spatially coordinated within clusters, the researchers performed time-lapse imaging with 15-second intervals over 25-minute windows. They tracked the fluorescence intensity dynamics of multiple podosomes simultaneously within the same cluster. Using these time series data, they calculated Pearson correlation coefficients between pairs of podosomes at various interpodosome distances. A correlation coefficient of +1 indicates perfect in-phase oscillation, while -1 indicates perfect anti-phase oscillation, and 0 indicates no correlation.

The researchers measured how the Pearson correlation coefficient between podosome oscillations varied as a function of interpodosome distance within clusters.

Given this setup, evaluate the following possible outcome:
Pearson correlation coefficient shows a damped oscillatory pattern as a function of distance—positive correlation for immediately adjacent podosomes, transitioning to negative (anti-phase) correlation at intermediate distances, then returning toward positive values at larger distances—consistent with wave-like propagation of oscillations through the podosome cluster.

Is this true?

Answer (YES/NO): NO